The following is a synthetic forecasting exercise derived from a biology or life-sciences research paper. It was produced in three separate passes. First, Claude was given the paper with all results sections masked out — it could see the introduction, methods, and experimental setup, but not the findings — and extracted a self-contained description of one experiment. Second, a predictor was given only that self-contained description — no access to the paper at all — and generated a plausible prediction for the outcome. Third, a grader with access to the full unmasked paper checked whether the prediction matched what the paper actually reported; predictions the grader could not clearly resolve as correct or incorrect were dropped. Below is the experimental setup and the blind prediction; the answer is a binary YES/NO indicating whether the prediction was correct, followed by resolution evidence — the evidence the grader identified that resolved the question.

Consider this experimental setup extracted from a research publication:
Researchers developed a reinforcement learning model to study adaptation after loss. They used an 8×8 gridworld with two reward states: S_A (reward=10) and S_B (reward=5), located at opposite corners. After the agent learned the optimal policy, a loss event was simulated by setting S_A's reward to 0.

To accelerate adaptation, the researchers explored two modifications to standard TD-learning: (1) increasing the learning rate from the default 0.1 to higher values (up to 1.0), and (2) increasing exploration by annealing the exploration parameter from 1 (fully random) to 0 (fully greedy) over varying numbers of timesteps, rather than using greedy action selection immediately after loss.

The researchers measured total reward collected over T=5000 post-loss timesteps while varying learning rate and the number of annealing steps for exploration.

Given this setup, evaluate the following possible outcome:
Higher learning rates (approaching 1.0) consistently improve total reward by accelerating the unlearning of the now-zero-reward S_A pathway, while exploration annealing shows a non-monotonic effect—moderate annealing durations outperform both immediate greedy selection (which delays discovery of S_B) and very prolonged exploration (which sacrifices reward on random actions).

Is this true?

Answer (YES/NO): NO